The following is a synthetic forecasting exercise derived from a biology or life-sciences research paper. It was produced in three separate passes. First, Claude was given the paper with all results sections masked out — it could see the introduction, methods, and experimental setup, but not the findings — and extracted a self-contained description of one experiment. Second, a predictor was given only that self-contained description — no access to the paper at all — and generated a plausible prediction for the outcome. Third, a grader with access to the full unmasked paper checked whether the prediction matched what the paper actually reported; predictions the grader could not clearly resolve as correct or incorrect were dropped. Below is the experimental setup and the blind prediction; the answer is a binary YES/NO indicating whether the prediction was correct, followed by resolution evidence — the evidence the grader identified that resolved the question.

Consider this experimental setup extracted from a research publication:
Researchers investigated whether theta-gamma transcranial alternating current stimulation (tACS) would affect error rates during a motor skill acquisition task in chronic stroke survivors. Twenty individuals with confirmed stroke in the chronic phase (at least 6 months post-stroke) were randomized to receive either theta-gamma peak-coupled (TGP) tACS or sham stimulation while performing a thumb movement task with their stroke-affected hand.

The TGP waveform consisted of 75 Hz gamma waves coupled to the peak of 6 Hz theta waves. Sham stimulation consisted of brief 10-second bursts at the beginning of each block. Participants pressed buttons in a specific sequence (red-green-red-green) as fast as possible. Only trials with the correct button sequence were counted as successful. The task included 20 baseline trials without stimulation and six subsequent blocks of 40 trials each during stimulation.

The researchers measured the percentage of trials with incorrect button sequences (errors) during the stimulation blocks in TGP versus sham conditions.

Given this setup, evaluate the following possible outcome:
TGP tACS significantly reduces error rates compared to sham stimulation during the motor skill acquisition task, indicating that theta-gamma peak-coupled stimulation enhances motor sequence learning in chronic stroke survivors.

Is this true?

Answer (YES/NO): NO